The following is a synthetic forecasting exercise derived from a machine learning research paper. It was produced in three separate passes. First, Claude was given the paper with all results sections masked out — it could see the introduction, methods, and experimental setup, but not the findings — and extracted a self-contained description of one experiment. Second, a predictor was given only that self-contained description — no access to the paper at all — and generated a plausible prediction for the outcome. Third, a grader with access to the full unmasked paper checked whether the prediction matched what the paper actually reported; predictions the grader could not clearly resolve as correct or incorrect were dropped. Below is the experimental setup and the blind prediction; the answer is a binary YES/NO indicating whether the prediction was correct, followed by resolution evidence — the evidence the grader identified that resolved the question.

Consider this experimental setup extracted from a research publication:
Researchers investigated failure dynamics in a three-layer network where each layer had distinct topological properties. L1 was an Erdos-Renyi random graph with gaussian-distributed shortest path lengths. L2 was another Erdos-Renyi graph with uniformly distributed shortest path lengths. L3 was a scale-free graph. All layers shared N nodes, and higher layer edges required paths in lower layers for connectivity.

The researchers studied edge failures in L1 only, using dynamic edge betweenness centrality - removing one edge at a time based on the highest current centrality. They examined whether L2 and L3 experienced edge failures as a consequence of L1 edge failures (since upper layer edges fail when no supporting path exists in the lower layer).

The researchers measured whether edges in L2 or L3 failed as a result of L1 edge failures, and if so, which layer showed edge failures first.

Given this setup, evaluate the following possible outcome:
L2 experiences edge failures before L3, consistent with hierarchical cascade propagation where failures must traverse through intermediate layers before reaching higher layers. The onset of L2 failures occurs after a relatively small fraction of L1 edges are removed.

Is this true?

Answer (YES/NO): NO